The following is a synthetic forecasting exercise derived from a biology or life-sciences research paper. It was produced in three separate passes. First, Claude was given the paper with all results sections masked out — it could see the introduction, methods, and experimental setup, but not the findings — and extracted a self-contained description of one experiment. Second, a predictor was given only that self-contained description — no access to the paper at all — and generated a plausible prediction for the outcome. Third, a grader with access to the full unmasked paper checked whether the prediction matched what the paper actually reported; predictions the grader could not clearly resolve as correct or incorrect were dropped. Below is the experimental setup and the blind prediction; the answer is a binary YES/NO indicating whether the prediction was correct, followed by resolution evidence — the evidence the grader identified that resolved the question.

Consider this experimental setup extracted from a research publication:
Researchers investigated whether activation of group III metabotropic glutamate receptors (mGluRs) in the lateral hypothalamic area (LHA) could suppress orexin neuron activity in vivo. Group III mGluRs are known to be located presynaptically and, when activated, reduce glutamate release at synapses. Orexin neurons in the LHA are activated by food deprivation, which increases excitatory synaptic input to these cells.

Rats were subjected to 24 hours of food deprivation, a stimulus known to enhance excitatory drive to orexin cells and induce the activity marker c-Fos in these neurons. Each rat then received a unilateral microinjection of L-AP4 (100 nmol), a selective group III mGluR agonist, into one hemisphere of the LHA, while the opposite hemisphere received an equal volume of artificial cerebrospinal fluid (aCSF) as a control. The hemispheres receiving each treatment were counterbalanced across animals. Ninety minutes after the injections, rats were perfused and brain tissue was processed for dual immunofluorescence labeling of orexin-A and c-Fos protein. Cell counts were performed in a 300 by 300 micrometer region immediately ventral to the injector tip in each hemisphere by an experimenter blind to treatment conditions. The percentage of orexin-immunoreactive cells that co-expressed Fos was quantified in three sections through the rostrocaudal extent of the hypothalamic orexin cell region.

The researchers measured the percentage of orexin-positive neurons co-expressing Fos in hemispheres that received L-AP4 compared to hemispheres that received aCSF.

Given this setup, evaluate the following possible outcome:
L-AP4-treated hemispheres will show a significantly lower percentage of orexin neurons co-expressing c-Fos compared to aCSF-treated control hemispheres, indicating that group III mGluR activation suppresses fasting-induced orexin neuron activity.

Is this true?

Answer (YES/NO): YES